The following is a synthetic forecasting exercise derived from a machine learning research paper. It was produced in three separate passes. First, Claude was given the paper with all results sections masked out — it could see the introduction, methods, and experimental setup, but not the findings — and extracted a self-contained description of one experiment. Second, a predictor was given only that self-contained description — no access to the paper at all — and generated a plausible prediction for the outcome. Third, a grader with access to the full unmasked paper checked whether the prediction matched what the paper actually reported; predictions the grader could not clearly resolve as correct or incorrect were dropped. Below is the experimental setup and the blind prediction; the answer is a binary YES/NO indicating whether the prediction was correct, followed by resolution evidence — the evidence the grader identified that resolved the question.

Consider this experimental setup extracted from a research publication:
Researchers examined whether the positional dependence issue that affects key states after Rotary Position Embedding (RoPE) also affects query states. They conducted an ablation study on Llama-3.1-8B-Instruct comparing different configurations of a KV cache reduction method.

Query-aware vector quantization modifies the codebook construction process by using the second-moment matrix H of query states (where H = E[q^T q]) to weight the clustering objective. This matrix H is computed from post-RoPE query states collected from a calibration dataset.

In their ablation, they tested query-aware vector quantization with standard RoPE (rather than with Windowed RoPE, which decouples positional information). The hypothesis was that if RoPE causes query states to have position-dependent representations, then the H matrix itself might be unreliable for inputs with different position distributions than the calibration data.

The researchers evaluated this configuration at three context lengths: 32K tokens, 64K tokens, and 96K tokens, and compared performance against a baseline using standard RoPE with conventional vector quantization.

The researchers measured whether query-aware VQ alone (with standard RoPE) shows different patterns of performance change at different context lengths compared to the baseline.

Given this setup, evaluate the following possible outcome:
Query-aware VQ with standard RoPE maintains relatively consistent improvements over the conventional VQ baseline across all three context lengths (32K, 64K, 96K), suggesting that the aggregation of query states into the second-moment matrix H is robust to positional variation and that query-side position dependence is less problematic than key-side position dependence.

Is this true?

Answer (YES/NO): NO